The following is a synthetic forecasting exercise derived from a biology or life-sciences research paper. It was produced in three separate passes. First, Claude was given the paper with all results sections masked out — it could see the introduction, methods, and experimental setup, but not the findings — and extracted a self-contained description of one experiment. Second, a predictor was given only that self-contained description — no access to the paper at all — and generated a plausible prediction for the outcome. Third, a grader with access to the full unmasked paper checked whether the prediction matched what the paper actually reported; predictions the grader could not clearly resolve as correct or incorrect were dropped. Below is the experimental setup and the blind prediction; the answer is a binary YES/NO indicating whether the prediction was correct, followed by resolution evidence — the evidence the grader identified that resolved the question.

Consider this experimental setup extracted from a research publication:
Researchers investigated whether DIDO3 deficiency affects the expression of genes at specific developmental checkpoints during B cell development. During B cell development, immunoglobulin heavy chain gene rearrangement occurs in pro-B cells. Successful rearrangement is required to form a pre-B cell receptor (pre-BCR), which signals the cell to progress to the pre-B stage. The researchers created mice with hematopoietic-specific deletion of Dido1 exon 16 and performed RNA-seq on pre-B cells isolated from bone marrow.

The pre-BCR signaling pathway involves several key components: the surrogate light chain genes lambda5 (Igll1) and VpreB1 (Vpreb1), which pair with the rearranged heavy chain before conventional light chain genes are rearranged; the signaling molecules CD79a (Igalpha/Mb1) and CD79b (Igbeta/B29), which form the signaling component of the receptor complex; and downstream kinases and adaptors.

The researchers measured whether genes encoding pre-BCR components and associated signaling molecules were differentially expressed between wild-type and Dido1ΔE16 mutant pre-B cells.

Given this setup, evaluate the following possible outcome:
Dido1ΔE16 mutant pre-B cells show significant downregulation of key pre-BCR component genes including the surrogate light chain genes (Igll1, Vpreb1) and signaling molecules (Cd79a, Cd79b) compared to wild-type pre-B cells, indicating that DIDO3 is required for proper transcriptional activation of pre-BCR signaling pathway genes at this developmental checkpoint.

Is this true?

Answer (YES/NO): NO